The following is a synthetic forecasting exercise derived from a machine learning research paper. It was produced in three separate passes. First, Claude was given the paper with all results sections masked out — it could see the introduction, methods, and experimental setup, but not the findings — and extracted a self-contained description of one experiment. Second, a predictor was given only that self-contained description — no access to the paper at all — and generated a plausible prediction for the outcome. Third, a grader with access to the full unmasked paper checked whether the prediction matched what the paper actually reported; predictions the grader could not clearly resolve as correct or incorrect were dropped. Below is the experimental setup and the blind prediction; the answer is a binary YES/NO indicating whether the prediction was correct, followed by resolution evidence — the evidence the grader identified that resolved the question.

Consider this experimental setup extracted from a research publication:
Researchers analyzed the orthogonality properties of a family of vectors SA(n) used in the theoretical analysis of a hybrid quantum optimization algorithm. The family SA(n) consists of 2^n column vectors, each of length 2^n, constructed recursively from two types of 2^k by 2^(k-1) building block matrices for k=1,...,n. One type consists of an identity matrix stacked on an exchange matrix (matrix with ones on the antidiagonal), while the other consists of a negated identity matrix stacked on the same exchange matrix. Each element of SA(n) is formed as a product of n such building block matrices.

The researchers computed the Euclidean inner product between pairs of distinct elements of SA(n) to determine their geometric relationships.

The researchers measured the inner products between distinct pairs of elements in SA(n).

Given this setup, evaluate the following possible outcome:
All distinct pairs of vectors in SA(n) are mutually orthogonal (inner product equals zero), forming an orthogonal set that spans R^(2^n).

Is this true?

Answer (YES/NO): YES